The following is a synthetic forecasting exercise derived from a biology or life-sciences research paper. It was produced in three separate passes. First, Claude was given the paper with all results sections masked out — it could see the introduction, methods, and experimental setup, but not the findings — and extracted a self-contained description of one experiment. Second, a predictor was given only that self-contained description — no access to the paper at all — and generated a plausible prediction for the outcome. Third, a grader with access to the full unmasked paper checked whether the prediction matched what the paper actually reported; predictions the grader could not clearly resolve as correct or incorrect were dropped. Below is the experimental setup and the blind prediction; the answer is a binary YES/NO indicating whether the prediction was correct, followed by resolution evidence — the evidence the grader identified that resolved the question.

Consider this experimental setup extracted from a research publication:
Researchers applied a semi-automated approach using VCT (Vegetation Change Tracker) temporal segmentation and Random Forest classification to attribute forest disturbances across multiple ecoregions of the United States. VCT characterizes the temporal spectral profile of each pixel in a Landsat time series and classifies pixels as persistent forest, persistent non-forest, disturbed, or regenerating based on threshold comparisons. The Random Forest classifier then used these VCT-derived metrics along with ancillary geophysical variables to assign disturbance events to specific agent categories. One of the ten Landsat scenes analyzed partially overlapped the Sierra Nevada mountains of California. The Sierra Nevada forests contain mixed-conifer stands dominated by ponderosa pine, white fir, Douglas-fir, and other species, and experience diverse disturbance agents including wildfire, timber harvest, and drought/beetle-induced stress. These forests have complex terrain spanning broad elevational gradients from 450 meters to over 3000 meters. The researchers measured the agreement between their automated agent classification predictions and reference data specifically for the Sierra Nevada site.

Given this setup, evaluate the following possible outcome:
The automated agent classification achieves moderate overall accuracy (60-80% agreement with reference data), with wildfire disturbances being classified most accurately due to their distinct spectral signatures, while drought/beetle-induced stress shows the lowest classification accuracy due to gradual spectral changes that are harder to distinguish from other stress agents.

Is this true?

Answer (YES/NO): NO